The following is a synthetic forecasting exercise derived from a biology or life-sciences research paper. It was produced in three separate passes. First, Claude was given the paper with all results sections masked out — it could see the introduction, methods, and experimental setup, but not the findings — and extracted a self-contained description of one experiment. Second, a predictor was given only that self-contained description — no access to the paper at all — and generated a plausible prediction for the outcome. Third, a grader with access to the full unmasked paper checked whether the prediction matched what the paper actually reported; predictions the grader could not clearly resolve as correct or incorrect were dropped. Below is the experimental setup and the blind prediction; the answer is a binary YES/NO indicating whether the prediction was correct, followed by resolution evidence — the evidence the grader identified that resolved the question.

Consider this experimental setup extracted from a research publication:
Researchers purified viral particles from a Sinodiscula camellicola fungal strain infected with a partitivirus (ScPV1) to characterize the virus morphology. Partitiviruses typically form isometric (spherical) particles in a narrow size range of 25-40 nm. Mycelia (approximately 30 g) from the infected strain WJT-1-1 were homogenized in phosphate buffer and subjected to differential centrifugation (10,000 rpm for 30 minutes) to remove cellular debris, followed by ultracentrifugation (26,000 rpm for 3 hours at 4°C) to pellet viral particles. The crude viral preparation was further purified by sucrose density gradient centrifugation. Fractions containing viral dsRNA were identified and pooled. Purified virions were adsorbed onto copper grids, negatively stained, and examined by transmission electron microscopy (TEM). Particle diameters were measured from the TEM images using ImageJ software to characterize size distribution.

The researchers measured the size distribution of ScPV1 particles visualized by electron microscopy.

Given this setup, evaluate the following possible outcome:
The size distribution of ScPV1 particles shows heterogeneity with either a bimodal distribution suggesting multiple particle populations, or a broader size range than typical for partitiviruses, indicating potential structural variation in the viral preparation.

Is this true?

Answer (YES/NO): YES